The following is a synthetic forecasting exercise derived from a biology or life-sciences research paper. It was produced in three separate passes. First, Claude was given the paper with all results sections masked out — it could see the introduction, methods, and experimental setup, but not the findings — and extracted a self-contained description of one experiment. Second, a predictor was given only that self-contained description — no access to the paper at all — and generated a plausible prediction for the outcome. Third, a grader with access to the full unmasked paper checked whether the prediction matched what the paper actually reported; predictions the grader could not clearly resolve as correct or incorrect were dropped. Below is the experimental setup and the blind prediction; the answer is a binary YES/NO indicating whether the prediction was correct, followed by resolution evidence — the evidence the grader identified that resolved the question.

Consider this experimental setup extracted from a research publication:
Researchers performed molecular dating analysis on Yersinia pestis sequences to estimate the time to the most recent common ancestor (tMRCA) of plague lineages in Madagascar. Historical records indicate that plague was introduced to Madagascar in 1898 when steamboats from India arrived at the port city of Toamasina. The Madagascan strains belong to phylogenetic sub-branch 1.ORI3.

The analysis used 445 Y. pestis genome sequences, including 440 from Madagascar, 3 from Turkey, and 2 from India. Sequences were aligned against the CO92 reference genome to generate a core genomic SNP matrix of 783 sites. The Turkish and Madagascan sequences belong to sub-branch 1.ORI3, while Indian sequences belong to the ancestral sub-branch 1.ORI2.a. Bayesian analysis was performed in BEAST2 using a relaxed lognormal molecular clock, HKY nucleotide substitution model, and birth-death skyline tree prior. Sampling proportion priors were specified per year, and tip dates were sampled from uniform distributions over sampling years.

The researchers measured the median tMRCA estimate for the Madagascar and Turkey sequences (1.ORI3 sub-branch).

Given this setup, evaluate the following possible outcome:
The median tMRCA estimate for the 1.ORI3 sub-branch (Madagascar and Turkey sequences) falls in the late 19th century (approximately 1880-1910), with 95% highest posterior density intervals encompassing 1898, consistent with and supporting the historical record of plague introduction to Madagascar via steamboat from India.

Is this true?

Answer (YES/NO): NO